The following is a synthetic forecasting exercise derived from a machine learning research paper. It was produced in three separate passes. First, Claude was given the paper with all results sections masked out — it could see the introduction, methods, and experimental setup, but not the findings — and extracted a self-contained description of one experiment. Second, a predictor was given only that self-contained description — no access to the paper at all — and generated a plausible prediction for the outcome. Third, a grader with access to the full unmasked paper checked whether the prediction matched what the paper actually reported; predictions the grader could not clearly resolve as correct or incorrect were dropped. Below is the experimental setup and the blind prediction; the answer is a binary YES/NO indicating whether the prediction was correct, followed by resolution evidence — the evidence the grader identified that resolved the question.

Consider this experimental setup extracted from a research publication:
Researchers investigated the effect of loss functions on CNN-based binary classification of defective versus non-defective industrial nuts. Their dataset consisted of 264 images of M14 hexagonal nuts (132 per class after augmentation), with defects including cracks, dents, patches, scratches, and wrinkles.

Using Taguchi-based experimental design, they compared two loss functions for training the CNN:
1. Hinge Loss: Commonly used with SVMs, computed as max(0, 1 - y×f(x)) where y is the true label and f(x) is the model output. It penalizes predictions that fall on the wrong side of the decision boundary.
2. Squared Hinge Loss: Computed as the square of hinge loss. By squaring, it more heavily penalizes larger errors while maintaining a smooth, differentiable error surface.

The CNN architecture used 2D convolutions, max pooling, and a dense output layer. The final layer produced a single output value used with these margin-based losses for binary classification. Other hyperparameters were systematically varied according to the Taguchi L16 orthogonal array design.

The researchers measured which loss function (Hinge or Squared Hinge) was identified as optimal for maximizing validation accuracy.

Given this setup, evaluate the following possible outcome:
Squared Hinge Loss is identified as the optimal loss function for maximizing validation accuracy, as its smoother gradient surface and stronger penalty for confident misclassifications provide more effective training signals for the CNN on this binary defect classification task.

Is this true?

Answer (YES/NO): YES